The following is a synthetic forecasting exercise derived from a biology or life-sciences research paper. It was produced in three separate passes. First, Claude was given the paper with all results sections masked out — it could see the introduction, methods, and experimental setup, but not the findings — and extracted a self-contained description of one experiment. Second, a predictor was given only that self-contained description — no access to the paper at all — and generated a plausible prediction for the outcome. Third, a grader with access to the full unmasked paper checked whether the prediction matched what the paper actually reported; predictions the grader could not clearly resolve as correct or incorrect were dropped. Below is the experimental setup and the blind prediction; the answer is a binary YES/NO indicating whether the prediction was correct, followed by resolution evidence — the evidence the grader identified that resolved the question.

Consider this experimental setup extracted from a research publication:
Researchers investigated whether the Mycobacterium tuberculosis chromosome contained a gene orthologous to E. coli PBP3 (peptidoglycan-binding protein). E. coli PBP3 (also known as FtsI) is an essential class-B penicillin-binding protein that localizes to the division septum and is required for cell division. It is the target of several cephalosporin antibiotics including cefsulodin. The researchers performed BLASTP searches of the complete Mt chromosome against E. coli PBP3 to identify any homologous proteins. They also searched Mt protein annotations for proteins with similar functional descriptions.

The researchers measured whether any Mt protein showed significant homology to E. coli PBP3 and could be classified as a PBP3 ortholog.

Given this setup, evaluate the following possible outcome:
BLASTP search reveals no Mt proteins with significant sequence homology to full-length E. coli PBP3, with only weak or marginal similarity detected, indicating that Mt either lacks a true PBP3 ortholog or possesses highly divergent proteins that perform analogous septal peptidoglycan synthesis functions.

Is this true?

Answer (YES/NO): NO